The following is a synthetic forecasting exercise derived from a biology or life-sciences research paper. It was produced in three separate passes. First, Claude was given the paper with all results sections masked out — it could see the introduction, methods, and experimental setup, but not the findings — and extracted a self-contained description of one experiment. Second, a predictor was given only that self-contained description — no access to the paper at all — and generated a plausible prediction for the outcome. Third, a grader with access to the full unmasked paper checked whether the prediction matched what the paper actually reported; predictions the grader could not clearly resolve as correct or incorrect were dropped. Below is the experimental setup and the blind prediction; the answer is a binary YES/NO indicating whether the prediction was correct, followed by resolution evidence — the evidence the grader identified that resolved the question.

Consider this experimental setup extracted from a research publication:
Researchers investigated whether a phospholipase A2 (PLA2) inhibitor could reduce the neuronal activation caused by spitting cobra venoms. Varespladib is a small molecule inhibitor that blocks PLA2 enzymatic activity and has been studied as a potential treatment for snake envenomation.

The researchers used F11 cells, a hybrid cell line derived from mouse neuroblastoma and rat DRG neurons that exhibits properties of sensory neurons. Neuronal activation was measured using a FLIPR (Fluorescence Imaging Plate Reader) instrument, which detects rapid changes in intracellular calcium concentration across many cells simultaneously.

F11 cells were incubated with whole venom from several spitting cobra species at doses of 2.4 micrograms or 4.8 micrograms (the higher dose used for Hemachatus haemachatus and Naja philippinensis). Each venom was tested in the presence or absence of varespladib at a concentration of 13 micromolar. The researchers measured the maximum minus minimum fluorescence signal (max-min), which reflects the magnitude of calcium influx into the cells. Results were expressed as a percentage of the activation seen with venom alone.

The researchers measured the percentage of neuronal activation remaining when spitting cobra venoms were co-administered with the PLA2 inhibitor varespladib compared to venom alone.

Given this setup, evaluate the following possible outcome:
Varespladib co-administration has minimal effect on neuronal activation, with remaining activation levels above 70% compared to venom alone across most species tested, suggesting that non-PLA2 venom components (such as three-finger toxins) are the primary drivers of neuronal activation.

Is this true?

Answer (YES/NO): NO